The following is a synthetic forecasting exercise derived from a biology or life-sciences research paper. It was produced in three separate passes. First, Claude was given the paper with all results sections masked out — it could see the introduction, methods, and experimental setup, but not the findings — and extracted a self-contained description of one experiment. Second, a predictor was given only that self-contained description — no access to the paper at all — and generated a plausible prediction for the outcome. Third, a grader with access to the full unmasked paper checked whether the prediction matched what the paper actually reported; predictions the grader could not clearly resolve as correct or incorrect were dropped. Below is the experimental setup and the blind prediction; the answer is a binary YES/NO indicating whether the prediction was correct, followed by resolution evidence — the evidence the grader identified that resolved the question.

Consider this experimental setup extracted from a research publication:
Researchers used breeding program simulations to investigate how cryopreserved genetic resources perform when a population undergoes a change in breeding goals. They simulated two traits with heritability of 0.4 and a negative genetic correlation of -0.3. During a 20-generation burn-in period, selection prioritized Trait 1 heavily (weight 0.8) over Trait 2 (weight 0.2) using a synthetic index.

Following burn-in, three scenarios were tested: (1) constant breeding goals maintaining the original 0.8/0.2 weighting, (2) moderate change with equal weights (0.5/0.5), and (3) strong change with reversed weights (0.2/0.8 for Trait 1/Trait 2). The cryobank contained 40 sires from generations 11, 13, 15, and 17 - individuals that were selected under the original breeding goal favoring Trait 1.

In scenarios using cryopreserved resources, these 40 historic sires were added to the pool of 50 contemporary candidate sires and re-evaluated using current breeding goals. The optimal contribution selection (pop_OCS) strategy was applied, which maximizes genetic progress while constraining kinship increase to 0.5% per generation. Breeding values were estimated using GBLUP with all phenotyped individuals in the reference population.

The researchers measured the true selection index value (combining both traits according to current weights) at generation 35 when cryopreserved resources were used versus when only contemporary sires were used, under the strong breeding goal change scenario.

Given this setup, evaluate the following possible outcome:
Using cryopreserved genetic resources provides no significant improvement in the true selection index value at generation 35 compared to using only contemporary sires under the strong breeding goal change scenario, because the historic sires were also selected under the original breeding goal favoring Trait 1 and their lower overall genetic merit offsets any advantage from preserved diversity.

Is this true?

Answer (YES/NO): YES